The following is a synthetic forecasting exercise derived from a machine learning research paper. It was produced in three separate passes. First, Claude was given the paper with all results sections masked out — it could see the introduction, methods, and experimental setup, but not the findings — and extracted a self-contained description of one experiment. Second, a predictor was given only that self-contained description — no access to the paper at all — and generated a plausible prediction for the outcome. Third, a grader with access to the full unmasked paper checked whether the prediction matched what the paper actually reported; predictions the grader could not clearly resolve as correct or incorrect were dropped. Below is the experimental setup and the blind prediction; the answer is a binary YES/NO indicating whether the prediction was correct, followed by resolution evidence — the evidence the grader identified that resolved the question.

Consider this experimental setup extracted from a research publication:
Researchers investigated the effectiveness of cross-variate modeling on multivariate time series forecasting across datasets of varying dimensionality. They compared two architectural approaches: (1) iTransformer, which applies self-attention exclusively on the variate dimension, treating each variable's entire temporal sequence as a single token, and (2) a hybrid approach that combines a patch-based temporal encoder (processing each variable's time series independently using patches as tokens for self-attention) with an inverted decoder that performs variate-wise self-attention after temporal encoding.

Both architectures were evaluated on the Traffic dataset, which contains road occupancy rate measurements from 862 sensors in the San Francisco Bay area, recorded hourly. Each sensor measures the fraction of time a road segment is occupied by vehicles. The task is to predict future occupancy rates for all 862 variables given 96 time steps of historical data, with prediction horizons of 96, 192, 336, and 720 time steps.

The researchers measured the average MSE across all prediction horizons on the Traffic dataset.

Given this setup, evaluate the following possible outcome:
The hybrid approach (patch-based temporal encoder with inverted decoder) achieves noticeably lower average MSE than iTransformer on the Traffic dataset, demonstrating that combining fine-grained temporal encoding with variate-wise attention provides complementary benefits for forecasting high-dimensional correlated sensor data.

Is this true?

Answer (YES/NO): NO